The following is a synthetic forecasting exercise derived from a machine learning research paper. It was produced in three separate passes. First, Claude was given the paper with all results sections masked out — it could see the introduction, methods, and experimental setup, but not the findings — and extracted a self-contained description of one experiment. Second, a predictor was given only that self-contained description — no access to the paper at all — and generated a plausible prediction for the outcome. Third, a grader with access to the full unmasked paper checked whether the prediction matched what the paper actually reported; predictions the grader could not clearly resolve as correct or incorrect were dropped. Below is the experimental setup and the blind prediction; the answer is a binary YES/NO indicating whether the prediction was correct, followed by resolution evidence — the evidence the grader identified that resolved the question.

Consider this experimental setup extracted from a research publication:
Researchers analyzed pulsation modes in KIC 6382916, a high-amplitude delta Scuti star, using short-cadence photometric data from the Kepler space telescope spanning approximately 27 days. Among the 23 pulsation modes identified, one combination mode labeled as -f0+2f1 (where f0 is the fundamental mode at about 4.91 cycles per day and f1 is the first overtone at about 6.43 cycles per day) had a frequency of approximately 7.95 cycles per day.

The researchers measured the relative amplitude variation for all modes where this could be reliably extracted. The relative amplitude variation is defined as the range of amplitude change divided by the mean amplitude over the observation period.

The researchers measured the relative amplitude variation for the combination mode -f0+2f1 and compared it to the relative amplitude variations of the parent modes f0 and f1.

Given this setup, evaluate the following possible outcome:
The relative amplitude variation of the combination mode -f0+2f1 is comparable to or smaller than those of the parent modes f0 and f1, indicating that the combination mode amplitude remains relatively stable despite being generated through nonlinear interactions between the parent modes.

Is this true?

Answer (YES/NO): NO